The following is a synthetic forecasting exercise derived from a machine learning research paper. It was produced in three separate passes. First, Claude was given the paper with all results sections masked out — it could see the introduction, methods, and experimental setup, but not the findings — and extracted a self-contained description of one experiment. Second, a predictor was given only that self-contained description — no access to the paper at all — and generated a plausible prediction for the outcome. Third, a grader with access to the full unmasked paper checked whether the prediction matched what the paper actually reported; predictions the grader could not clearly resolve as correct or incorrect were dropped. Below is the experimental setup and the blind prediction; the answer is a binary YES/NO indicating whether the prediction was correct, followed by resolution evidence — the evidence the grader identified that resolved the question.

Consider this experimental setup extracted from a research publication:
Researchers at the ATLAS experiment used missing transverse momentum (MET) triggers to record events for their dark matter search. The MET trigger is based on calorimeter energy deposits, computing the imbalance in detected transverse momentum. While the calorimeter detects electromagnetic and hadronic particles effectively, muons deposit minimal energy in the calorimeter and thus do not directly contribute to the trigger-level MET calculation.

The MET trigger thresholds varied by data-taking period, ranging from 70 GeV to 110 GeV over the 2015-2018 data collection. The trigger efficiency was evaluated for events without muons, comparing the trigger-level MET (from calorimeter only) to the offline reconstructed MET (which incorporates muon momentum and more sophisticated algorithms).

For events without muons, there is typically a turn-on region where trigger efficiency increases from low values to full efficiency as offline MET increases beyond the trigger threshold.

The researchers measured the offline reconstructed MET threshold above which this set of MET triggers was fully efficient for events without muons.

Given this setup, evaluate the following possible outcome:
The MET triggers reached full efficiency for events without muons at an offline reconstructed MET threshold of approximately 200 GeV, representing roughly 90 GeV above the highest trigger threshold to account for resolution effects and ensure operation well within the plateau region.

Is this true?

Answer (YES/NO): YES